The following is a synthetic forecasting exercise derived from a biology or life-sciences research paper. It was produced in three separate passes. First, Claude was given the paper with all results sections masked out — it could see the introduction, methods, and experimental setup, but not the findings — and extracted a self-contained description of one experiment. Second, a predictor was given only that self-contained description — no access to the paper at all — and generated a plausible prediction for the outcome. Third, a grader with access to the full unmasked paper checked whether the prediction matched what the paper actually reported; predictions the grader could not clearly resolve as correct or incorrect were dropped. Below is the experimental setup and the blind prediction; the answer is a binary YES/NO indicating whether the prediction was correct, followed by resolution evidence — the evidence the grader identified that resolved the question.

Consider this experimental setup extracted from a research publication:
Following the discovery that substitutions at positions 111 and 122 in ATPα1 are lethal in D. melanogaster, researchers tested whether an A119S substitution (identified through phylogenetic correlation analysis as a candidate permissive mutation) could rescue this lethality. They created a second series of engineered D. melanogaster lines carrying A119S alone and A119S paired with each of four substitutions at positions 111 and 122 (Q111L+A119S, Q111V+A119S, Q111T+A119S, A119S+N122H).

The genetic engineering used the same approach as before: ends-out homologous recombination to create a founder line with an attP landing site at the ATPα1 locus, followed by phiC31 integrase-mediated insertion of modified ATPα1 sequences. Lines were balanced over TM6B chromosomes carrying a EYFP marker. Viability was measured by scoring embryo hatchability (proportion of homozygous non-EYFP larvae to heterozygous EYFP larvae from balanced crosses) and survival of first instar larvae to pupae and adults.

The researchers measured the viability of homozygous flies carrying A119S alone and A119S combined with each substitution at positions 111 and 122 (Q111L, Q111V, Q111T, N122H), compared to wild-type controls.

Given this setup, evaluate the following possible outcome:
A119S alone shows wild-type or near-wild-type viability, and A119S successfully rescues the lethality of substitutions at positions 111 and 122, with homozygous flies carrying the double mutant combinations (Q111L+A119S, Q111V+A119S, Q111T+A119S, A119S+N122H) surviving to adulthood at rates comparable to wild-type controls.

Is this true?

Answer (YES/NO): YES